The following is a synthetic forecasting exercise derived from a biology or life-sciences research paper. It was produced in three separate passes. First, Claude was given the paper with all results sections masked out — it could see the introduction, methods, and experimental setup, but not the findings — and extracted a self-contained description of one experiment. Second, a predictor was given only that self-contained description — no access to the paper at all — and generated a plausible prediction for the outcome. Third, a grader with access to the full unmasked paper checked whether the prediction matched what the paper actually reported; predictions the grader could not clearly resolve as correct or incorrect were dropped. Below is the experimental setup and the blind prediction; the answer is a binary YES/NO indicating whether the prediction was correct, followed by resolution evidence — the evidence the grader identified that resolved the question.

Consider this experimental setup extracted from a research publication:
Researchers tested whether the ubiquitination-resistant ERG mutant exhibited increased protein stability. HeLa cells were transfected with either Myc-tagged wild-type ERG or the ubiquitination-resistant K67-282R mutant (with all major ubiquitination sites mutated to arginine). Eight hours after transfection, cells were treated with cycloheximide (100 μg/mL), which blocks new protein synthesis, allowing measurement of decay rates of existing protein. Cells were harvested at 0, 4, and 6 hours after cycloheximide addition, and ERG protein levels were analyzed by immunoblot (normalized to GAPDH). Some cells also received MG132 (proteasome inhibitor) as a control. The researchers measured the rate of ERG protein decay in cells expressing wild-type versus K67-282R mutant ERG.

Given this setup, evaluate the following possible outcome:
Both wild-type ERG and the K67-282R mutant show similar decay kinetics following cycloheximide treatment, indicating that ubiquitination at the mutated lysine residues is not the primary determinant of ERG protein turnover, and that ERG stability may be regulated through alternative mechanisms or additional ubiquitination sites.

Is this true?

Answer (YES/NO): NO